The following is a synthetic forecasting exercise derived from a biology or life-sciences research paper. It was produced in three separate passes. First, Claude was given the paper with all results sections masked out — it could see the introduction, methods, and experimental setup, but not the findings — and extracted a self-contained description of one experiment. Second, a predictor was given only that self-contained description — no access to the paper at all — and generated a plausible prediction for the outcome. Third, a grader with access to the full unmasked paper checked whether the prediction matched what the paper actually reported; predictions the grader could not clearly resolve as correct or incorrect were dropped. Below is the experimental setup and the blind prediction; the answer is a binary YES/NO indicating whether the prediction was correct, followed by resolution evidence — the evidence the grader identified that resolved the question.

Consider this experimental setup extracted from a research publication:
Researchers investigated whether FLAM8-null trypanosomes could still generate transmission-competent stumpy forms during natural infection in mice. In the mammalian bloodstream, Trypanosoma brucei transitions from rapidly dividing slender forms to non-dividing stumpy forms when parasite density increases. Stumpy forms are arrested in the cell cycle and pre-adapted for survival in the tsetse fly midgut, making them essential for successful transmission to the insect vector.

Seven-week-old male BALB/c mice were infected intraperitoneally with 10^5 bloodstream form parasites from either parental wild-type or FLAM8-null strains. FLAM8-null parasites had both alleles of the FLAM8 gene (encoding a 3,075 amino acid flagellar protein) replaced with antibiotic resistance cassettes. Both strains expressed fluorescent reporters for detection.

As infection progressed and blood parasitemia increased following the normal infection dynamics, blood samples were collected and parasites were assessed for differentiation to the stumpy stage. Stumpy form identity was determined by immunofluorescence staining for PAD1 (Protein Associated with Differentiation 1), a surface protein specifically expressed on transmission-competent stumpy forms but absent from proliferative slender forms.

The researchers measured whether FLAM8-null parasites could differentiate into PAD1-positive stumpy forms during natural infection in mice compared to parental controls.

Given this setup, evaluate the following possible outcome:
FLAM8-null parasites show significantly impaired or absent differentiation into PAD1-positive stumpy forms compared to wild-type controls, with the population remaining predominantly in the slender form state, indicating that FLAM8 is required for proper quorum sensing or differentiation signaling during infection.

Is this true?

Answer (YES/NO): NO